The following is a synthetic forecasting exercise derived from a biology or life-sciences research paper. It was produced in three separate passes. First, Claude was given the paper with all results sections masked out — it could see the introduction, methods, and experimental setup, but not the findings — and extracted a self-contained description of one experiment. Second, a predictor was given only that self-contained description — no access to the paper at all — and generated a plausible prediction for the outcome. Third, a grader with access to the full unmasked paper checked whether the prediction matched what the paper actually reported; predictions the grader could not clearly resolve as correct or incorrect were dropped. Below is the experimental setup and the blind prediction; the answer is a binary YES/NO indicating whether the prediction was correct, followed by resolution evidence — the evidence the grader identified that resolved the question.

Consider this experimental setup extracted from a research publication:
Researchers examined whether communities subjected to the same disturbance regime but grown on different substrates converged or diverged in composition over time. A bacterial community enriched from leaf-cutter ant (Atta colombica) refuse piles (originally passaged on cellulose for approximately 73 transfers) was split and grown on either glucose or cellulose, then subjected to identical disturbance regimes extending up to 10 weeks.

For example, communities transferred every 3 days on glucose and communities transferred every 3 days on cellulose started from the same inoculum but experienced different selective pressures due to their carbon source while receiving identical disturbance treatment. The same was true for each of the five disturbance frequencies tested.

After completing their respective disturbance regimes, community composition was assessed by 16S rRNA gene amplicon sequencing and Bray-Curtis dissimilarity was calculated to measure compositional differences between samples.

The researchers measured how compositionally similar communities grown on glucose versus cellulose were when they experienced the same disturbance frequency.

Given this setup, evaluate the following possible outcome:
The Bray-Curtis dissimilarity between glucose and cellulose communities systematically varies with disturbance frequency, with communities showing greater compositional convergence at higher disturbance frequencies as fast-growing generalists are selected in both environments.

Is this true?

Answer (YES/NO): NO